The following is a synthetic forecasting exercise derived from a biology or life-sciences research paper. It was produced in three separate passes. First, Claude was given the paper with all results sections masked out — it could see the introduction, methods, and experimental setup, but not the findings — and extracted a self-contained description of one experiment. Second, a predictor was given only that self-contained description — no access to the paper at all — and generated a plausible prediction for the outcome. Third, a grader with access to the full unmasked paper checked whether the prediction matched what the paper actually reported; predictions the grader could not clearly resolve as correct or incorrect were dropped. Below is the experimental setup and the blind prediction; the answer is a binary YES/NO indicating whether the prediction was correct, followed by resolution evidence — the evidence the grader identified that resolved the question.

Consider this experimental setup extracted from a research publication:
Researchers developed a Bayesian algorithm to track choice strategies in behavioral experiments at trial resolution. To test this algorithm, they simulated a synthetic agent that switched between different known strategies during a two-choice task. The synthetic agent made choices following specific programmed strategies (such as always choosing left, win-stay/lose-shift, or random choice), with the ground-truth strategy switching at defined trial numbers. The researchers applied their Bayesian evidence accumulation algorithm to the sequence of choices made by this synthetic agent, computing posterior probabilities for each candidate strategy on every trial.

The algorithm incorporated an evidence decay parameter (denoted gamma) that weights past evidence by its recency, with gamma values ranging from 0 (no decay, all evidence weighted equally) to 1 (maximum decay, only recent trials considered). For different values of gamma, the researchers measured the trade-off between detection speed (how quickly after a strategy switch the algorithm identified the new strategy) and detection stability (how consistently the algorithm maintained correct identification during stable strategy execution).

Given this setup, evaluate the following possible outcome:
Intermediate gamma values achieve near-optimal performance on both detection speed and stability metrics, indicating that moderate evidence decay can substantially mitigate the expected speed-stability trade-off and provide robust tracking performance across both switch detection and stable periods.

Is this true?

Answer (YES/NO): NO